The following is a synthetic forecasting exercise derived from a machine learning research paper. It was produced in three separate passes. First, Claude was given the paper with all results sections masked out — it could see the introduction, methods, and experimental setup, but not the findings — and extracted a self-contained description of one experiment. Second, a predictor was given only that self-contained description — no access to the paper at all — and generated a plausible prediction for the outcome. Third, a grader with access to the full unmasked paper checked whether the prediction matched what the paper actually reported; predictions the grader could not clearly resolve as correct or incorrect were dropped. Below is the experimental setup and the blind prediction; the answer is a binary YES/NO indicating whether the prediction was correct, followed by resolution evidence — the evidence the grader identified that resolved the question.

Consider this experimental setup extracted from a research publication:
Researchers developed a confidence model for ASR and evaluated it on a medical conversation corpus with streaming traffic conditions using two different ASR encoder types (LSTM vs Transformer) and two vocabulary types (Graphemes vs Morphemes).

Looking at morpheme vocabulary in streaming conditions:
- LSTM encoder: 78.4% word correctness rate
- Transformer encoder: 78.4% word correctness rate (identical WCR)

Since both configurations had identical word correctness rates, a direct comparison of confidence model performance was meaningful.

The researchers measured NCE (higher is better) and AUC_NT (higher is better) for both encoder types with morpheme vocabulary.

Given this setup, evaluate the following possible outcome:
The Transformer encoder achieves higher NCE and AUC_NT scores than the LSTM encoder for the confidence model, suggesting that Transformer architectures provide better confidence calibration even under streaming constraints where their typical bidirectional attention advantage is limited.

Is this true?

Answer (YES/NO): YES